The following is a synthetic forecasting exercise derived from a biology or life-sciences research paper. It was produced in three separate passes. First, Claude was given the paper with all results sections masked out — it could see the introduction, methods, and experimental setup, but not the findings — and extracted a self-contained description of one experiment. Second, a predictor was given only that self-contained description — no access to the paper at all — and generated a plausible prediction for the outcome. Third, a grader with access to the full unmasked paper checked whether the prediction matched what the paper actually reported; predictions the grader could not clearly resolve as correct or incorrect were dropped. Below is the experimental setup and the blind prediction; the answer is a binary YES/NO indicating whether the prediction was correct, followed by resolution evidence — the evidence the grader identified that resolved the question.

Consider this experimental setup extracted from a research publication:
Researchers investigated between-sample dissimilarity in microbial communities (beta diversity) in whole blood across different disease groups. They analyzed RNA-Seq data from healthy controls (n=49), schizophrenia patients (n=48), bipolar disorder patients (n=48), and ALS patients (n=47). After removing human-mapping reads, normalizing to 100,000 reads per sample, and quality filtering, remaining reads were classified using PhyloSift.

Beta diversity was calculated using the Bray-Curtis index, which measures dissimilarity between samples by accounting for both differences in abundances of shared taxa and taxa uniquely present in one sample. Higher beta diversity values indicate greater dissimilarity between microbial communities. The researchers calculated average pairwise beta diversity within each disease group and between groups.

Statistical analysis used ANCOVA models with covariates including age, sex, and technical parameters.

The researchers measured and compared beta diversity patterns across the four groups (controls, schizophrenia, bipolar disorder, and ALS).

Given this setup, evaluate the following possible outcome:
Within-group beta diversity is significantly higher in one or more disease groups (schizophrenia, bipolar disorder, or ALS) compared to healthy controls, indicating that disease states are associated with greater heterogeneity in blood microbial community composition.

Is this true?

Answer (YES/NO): YES